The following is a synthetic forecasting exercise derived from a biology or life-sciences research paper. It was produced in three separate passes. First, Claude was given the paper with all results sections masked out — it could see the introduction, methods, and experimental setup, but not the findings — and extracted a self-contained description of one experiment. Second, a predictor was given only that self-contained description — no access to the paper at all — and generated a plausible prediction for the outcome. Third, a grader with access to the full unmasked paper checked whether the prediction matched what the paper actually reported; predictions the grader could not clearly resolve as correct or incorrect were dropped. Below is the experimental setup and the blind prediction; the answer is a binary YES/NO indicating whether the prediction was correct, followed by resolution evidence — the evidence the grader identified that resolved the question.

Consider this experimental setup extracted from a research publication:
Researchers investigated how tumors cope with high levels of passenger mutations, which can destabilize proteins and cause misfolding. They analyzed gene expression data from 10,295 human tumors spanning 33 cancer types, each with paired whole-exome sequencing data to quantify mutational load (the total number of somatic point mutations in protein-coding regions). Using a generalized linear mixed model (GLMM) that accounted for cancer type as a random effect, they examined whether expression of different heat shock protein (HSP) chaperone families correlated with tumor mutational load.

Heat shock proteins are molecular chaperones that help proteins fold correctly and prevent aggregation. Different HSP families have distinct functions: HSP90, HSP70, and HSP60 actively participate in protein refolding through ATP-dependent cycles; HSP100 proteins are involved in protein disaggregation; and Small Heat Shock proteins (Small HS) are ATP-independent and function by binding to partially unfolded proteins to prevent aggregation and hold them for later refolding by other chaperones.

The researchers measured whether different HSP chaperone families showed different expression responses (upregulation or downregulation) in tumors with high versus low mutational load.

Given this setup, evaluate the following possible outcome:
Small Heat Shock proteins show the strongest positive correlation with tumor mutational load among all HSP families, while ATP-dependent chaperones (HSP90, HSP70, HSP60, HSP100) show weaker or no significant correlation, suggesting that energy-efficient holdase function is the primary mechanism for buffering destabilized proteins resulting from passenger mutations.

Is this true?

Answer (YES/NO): NO